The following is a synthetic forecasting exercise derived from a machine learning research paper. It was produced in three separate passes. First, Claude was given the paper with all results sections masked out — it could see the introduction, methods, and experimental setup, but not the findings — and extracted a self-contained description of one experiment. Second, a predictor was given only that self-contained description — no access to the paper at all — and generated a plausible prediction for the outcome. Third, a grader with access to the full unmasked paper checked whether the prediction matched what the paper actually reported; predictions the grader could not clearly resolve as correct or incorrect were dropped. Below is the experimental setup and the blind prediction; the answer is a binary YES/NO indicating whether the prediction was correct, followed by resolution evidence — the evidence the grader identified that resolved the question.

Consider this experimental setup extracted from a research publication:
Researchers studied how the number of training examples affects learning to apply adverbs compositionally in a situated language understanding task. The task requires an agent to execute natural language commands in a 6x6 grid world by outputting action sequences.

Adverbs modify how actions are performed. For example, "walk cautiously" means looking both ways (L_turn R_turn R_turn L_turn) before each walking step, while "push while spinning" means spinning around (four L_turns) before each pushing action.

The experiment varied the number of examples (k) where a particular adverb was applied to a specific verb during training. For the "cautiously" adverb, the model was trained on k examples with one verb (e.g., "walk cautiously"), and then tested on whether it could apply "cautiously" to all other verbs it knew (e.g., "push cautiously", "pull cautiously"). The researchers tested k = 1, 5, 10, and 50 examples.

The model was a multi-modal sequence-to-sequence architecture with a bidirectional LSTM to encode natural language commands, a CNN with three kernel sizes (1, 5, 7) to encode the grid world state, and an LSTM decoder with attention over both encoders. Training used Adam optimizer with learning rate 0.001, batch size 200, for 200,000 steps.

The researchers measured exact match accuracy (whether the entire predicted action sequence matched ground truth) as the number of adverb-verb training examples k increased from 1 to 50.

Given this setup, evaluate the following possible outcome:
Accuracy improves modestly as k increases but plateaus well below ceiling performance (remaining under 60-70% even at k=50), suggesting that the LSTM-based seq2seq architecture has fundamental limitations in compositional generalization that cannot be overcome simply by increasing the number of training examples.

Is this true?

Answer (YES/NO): NO